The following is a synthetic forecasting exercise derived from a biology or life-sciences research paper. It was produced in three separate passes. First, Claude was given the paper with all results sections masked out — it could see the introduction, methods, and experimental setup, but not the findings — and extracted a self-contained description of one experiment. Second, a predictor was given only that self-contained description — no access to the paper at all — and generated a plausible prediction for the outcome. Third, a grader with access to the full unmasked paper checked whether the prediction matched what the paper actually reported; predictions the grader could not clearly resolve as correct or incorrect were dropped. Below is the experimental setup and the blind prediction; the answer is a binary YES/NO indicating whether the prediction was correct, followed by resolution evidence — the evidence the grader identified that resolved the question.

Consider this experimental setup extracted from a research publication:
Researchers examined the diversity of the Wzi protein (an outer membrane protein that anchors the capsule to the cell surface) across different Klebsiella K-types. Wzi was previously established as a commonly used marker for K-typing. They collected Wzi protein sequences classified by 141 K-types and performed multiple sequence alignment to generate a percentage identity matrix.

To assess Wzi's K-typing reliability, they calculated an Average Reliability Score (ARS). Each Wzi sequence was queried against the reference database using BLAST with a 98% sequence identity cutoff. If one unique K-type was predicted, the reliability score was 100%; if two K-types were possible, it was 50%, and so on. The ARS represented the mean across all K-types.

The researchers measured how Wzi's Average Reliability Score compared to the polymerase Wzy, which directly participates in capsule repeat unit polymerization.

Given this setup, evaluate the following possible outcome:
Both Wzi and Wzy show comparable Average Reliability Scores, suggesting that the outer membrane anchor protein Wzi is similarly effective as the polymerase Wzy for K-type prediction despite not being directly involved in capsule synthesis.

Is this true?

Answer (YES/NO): NO